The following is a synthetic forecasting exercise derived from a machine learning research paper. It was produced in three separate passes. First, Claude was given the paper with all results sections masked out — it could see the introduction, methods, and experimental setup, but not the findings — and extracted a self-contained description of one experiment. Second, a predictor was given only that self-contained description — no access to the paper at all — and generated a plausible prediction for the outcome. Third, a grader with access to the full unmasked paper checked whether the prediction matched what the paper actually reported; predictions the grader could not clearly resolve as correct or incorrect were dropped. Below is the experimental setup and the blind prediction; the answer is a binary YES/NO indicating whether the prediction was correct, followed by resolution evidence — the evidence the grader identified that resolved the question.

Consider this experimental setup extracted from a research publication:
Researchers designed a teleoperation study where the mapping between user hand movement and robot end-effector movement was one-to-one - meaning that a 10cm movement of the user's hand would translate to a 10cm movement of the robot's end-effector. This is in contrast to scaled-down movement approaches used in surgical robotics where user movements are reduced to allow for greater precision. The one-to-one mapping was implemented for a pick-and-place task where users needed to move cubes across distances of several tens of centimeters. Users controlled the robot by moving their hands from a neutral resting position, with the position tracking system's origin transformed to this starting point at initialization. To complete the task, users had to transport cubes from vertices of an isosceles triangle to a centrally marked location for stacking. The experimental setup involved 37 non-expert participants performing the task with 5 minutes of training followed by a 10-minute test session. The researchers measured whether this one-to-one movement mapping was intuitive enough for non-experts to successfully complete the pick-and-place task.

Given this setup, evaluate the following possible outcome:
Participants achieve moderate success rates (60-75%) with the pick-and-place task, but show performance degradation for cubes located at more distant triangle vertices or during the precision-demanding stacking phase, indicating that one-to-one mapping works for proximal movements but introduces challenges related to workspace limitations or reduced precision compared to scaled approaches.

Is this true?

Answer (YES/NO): NO